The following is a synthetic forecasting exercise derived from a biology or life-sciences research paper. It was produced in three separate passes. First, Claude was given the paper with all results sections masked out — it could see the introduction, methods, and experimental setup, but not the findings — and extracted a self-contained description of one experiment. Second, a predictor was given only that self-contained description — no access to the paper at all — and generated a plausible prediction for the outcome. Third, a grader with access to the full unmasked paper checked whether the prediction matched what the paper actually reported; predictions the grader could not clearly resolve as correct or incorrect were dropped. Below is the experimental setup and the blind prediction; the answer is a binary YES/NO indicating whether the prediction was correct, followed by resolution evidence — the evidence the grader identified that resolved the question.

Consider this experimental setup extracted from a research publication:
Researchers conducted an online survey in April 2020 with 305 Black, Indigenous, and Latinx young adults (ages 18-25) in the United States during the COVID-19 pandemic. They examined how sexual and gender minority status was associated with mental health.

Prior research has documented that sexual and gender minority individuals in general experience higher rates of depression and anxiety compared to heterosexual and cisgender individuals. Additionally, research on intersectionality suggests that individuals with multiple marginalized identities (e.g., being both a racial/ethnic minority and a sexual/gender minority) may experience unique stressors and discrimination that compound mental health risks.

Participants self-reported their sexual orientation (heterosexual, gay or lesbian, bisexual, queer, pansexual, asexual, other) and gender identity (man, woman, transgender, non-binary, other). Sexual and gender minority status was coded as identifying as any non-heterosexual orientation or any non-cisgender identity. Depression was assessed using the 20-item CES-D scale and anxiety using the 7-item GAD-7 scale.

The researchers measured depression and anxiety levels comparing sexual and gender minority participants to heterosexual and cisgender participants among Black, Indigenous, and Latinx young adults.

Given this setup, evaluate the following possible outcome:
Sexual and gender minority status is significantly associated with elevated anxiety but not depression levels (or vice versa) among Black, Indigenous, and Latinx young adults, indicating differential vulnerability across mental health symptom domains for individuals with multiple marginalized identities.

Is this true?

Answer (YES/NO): NO